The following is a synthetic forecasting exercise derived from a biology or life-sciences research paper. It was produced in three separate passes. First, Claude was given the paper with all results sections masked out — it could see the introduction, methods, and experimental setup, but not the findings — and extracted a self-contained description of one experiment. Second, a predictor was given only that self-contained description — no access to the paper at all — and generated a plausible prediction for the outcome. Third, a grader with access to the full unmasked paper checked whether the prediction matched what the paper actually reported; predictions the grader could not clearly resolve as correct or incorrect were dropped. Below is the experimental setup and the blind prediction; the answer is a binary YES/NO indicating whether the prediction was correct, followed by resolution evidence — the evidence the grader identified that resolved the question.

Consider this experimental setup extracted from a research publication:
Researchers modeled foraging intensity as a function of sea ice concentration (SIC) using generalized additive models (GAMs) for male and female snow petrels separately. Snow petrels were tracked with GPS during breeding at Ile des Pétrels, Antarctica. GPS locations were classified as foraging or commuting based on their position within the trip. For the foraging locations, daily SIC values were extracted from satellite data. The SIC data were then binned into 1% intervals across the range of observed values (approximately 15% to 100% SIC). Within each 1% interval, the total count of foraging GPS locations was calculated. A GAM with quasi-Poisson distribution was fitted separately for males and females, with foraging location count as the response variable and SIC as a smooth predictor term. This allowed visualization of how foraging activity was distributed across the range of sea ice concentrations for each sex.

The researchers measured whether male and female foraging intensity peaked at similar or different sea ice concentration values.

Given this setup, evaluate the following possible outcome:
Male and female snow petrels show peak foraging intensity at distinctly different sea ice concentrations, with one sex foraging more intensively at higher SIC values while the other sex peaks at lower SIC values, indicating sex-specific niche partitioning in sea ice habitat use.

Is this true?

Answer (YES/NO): YES